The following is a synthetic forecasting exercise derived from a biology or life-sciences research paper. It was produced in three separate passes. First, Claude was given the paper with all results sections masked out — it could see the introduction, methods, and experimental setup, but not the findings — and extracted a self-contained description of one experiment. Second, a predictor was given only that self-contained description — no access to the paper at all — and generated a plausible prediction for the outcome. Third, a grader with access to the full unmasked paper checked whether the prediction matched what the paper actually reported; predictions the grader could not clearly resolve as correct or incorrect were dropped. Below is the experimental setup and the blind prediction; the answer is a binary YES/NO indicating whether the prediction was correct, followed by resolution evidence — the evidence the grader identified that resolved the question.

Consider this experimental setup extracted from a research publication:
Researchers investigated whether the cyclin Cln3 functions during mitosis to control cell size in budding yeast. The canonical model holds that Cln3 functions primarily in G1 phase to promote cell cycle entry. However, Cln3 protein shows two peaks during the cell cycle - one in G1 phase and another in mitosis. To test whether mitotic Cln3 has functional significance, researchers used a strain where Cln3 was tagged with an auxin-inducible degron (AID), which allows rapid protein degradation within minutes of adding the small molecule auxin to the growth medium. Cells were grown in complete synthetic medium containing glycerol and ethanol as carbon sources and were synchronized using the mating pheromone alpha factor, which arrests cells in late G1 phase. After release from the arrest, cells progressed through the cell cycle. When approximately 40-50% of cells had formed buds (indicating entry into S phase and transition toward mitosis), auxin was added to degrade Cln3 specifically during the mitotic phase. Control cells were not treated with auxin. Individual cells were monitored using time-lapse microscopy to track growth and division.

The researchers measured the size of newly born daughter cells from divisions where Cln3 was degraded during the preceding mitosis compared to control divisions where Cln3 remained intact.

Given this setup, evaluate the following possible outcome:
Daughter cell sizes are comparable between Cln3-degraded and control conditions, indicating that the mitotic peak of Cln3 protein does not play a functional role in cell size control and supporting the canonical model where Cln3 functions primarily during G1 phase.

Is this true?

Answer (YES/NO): NO